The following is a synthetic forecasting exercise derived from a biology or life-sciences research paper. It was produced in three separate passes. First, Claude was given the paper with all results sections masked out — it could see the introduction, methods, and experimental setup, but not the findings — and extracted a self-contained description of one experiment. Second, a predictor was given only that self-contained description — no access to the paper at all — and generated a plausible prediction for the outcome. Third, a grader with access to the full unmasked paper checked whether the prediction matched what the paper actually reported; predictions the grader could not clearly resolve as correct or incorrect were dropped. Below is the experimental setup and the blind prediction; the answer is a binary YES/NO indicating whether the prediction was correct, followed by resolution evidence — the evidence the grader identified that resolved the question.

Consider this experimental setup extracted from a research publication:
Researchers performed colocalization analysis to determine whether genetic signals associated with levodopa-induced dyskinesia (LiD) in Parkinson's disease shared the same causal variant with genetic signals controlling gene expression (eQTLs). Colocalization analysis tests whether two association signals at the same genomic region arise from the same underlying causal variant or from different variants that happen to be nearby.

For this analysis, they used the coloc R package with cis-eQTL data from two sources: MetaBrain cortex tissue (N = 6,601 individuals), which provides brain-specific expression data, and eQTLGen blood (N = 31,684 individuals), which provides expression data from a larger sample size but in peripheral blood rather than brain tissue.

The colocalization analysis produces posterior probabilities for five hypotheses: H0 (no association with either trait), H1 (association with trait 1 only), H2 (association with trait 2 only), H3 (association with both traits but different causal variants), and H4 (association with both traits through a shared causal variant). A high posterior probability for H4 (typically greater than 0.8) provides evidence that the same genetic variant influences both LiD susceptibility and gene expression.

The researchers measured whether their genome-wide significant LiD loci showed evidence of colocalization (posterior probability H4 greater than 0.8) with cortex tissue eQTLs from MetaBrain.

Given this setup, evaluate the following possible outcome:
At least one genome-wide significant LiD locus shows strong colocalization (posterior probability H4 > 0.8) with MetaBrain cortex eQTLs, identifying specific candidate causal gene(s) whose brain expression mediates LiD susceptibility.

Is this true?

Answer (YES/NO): NO